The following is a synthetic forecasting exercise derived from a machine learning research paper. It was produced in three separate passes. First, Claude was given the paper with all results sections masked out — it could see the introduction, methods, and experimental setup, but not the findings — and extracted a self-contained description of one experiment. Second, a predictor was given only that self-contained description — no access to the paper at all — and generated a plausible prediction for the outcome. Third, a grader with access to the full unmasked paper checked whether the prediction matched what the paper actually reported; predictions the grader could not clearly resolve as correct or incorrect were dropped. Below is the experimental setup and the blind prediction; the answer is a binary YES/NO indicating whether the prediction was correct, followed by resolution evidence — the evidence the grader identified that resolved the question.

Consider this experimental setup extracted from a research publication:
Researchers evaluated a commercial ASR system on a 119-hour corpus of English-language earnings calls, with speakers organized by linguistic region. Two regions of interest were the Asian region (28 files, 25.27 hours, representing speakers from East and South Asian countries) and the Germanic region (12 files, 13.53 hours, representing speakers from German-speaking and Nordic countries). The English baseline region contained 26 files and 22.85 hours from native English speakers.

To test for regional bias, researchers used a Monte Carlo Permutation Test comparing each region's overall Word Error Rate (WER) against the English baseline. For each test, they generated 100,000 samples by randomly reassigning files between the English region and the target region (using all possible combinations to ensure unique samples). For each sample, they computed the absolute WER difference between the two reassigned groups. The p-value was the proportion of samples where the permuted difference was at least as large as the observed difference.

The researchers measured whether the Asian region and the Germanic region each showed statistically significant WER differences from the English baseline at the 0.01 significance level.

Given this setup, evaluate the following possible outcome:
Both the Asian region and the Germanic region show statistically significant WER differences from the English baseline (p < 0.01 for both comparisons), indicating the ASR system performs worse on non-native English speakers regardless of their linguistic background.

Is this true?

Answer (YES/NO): NO